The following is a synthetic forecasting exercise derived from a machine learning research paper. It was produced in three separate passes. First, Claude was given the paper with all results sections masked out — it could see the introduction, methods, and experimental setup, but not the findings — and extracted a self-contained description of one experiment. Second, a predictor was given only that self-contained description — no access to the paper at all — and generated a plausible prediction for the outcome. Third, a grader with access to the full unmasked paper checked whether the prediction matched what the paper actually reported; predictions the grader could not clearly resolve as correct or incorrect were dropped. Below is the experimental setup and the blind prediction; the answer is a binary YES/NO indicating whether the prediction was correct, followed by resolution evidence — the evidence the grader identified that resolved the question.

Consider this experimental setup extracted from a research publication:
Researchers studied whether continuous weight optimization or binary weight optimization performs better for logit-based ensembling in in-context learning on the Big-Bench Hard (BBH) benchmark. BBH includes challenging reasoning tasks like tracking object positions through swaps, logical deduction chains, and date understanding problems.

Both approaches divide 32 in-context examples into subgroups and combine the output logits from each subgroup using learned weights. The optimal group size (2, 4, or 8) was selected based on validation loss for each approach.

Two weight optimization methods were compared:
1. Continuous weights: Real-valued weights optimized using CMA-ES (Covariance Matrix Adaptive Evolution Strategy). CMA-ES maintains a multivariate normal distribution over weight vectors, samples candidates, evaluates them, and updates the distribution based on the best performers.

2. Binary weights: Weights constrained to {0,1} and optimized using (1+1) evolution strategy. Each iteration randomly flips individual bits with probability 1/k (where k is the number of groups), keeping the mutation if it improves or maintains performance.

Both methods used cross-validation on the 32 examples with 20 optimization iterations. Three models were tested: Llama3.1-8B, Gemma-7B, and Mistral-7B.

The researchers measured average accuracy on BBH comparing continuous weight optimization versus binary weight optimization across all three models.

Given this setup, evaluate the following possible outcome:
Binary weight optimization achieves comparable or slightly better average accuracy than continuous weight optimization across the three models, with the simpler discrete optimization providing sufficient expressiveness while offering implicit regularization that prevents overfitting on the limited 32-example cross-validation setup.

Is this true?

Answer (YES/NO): YES